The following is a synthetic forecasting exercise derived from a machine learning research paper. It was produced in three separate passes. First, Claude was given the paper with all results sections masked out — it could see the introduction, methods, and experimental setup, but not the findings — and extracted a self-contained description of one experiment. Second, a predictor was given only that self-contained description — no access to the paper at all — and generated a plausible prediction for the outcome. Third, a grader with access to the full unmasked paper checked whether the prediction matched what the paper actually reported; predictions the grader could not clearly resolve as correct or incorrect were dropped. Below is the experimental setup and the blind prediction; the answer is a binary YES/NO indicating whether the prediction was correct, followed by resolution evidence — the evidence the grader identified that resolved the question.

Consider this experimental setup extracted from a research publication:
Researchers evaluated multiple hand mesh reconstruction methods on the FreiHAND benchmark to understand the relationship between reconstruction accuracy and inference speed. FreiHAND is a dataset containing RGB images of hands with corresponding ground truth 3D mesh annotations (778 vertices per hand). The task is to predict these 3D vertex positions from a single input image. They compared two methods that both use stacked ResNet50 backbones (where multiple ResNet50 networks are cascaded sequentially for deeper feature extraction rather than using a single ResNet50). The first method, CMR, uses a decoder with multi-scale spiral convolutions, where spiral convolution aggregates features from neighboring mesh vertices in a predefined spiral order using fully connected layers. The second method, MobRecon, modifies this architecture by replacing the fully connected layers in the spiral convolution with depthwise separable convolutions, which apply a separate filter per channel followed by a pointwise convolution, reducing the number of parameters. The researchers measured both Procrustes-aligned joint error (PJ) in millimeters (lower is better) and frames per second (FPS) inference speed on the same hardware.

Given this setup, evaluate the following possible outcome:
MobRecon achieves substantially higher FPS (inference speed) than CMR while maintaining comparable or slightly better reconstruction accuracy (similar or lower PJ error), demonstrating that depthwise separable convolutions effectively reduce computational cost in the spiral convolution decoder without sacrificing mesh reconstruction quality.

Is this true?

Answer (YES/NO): YES